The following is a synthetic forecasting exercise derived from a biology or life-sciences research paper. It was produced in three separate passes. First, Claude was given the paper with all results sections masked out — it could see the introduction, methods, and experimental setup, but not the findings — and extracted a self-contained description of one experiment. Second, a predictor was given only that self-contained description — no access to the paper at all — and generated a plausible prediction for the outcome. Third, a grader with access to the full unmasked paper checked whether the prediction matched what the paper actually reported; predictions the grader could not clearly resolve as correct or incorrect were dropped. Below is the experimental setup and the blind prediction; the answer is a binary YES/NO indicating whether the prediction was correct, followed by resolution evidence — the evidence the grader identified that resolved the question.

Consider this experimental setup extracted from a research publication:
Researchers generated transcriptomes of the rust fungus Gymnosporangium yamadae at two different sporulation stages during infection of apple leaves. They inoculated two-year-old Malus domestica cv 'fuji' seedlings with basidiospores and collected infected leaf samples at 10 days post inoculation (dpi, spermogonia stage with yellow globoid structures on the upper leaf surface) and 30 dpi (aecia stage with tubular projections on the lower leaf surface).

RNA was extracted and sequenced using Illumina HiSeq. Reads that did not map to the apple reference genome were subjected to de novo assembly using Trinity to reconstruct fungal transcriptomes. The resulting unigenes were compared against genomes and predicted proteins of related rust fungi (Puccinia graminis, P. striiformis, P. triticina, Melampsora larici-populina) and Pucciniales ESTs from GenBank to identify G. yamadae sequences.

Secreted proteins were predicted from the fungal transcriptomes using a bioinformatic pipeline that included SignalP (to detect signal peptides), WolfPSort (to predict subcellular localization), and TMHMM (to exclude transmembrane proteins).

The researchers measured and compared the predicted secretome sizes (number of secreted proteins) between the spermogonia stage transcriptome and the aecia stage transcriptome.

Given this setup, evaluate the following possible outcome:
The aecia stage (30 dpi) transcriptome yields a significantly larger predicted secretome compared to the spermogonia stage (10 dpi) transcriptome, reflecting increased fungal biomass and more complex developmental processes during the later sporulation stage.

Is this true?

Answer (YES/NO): NO